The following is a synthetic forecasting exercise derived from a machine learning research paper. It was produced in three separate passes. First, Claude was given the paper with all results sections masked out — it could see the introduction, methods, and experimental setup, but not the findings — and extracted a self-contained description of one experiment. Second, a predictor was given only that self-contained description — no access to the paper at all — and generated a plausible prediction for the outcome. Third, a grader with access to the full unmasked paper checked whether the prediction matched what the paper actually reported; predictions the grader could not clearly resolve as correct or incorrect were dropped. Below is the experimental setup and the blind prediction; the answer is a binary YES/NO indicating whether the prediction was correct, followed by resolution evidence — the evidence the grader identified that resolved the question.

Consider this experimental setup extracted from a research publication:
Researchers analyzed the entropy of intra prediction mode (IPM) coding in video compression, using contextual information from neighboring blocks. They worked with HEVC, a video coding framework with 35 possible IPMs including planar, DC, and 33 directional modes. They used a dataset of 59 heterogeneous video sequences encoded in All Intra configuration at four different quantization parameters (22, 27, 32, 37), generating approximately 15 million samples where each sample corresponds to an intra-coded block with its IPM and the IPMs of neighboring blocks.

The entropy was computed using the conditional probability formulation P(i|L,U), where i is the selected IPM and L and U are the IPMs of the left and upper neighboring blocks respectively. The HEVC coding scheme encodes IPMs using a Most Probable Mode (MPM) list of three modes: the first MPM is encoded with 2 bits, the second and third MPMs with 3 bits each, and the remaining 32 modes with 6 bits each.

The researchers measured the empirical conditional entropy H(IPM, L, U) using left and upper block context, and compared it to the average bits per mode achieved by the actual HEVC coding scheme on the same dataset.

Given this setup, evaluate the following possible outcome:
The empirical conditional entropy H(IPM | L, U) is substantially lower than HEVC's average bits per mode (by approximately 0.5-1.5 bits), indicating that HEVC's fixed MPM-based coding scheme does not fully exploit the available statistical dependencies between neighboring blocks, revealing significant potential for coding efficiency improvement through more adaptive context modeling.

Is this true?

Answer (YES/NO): YES